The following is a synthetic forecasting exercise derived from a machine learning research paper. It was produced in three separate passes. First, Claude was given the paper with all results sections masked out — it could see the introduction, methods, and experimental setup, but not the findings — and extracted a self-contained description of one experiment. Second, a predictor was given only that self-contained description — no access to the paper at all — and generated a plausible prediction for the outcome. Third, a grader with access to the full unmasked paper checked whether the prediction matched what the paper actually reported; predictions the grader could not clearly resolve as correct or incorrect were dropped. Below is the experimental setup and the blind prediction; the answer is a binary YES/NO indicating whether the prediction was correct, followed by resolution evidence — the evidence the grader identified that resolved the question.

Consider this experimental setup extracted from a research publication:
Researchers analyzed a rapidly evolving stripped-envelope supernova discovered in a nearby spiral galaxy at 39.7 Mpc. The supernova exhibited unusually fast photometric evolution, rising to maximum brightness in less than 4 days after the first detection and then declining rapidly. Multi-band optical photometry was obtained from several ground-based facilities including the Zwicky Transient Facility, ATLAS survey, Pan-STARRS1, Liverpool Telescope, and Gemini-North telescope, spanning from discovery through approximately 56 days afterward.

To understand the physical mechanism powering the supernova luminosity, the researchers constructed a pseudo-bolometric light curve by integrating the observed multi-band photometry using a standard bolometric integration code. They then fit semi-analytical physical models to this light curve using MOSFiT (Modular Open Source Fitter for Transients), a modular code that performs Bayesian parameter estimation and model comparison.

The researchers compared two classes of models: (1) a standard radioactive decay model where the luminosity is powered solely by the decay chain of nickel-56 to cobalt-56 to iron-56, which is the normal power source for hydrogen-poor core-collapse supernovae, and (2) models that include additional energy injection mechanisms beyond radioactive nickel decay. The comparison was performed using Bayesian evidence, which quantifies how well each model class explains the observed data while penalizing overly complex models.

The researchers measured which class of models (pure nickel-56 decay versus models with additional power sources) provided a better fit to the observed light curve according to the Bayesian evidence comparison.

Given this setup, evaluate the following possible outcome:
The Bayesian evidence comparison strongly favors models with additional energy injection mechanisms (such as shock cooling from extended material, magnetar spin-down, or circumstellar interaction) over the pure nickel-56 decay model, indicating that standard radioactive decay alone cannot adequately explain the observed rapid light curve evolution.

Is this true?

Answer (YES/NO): YES